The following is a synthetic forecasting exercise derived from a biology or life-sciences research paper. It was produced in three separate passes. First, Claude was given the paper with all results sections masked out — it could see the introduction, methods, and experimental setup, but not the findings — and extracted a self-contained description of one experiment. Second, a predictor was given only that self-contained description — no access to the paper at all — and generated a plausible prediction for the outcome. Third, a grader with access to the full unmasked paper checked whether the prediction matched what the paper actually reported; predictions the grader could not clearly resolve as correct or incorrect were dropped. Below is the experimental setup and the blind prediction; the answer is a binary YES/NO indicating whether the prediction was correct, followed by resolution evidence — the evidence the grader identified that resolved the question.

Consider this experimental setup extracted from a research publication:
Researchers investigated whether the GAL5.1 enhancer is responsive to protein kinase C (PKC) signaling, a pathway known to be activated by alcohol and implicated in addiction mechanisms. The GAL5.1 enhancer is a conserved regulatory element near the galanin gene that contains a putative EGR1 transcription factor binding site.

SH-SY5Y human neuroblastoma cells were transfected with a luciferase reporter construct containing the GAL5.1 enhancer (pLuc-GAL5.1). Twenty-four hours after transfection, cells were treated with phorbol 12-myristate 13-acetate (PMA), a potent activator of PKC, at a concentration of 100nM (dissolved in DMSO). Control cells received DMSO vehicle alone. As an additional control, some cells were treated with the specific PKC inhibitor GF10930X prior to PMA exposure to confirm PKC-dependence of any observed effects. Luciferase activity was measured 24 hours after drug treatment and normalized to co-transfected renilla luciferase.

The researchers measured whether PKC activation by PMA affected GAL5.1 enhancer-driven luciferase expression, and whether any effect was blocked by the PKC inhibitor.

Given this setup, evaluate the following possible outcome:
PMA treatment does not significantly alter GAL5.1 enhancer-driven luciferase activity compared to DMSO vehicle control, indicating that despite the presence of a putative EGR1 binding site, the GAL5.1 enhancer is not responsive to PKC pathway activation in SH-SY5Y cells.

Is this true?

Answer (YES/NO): NO